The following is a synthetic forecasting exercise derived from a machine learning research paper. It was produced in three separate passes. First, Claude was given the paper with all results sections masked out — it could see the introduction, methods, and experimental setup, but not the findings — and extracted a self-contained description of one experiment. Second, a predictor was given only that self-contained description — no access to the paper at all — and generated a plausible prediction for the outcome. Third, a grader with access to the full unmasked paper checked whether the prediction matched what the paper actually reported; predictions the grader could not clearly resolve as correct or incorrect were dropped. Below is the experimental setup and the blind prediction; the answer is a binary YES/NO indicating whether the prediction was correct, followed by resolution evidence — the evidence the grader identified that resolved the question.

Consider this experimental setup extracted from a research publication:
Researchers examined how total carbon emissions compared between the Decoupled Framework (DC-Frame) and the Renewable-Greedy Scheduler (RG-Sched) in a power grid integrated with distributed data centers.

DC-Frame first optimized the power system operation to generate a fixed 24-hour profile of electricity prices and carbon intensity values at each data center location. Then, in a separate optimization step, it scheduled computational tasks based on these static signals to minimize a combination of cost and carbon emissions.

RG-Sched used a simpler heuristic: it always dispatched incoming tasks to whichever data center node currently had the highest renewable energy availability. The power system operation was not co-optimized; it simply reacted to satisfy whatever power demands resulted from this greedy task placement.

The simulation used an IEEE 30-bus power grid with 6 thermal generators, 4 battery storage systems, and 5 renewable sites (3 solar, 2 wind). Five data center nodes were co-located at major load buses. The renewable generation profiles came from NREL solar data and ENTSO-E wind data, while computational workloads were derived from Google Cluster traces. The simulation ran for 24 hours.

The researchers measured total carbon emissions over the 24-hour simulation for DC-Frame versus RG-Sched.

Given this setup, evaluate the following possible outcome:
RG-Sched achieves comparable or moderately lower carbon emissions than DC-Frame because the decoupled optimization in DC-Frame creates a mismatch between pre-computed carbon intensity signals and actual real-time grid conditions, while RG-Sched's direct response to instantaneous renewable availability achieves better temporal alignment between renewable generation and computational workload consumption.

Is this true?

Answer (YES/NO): NO